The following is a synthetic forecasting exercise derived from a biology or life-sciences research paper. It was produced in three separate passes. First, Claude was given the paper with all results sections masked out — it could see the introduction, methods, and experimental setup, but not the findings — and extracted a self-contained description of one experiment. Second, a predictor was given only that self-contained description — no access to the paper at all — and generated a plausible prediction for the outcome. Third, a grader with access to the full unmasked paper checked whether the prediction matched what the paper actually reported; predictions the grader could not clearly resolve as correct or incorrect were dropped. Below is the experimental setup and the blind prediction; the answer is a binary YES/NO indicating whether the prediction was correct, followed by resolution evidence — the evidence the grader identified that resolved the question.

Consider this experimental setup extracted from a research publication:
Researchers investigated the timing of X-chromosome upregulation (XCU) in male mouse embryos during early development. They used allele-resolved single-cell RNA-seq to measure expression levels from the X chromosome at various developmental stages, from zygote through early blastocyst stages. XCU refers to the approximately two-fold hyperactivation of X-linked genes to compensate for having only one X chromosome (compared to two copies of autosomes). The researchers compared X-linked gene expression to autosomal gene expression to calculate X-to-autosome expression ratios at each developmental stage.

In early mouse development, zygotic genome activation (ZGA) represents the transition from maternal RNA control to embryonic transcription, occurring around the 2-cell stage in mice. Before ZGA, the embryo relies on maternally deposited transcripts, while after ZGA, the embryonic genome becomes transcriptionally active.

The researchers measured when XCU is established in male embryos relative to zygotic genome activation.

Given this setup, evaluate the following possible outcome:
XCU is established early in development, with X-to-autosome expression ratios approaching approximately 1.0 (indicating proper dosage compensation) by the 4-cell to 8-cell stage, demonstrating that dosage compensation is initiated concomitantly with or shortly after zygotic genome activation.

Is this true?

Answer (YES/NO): YES